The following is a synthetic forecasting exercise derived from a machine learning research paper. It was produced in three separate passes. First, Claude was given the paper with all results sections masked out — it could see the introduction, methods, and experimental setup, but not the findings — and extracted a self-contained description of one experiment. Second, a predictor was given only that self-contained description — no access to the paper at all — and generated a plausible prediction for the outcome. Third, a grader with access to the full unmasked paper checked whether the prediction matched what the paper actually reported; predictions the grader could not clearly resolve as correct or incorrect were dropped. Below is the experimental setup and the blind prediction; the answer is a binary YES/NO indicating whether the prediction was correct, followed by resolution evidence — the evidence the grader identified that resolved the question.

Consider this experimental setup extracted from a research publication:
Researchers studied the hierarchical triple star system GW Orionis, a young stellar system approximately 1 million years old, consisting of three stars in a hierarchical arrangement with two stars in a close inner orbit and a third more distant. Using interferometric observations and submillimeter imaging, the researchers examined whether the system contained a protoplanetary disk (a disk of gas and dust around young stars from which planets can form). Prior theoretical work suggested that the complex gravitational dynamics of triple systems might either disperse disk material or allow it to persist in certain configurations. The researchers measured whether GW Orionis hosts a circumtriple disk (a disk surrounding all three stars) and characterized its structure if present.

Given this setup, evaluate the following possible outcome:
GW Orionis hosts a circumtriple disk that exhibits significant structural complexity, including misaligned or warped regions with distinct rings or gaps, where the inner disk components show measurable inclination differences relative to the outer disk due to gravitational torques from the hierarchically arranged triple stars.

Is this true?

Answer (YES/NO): YES